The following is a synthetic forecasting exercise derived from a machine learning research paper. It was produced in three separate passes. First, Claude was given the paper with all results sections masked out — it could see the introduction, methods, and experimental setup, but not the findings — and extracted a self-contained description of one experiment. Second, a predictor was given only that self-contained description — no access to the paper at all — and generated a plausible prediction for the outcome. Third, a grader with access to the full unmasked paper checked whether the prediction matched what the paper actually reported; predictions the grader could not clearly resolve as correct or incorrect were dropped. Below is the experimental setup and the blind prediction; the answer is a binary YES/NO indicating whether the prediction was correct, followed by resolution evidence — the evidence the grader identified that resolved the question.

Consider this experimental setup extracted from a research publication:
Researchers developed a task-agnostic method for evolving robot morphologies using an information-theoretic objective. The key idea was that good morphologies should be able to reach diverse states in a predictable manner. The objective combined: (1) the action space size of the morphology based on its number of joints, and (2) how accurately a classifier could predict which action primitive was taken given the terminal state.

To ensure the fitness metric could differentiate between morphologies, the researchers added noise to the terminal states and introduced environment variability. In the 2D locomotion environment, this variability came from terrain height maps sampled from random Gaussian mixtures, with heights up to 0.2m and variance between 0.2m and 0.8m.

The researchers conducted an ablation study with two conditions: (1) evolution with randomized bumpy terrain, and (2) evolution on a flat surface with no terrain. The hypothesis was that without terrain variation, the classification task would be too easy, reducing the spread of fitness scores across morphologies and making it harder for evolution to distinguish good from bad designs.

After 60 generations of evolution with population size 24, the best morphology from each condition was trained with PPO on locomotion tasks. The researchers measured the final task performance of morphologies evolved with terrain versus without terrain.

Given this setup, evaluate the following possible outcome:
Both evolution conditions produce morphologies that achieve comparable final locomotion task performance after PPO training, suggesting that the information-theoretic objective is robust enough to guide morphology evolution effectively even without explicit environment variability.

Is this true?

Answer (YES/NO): NO